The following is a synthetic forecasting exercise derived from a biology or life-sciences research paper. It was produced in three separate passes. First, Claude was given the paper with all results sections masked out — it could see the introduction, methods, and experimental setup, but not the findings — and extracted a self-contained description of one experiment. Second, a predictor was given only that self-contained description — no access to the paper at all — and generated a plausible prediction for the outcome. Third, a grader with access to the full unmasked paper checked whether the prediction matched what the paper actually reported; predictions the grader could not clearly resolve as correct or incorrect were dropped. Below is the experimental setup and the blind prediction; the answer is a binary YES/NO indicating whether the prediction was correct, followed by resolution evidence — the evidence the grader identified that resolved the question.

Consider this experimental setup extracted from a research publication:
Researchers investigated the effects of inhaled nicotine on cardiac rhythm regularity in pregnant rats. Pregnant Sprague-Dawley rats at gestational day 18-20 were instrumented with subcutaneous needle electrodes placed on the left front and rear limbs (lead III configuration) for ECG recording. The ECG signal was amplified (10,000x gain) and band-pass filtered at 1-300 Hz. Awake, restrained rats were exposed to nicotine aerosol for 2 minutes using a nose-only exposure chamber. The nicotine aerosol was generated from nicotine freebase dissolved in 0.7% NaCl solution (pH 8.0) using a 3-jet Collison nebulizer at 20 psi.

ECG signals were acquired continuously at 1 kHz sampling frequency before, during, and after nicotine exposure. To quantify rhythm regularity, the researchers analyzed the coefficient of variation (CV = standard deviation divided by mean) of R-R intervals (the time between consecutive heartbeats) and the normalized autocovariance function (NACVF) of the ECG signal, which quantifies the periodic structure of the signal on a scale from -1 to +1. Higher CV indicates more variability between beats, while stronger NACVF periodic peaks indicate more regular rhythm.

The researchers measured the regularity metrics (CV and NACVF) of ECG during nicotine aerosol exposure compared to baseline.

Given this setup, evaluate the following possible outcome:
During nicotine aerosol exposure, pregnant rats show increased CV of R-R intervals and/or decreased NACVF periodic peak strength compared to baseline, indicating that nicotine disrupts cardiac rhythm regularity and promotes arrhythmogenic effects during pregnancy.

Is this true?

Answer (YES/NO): YES